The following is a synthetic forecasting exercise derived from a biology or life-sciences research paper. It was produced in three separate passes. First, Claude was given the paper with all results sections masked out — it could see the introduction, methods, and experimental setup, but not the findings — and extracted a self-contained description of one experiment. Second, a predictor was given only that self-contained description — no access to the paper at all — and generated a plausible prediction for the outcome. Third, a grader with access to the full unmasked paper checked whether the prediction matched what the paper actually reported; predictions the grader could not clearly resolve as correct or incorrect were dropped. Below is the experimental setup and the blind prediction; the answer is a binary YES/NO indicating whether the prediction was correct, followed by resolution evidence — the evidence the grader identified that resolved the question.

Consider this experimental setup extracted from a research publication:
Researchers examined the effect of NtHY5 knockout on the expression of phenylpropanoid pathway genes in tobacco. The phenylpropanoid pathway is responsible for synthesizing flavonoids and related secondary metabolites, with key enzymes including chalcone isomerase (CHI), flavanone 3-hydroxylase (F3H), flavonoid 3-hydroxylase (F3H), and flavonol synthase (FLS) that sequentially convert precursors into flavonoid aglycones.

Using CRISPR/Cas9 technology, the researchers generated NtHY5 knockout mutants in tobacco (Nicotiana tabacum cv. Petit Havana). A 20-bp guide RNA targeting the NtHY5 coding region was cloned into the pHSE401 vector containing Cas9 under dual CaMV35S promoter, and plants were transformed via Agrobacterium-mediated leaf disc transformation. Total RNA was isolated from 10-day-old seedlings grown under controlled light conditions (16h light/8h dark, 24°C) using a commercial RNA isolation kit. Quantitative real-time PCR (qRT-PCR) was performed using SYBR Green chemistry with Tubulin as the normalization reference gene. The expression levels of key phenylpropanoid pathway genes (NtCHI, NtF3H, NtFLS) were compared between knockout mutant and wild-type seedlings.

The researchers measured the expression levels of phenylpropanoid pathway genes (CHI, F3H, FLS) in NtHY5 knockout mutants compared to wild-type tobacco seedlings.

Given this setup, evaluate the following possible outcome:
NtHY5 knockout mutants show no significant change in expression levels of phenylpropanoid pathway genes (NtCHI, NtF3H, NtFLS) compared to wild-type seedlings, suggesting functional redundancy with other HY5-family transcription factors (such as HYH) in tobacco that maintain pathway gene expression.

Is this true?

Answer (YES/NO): NO